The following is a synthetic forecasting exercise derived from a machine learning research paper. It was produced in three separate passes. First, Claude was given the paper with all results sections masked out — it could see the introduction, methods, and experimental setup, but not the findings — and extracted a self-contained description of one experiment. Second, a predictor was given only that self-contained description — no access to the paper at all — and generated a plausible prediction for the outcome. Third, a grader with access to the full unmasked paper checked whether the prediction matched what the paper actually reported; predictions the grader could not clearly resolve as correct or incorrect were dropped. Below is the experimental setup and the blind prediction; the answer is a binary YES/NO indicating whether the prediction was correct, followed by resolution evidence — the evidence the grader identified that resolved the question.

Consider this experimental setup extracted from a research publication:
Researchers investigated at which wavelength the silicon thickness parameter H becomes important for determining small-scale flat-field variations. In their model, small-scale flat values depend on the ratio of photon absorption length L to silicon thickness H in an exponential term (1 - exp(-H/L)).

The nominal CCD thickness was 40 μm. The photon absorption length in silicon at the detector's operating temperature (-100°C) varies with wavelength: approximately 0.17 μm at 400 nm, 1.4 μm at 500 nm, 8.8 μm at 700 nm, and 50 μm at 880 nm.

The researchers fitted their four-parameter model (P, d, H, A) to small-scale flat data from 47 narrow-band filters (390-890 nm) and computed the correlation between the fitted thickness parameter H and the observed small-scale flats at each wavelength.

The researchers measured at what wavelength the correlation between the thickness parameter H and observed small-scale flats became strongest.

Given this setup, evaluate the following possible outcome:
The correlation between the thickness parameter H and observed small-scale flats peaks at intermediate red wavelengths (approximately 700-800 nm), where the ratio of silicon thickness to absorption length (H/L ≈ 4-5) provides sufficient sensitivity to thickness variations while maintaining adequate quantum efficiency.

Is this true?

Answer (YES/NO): NO